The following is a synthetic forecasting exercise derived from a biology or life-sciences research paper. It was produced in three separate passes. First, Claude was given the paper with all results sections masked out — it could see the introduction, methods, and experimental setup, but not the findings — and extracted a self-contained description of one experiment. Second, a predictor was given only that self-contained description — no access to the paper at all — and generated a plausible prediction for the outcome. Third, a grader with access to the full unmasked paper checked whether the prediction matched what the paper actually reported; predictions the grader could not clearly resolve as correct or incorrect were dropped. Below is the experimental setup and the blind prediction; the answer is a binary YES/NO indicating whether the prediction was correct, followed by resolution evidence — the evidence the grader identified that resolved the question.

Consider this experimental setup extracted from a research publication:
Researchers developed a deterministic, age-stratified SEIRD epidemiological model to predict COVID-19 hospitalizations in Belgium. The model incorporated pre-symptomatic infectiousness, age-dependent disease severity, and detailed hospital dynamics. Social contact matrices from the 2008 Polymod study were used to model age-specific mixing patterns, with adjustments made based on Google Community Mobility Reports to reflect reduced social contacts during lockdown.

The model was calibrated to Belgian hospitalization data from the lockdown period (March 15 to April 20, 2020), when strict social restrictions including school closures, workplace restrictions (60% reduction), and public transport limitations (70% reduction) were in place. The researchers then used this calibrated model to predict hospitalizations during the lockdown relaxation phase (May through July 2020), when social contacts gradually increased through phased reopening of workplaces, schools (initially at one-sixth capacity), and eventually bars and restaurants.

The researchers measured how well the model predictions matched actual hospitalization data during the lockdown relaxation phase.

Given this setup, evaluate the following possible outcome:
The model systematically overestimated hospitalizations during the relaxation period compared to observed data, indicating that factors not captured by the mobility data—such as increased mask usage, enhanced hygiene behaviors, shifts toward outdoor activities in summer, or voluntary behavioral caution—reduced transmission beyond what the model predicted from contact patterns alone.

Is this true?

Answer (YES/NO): YES